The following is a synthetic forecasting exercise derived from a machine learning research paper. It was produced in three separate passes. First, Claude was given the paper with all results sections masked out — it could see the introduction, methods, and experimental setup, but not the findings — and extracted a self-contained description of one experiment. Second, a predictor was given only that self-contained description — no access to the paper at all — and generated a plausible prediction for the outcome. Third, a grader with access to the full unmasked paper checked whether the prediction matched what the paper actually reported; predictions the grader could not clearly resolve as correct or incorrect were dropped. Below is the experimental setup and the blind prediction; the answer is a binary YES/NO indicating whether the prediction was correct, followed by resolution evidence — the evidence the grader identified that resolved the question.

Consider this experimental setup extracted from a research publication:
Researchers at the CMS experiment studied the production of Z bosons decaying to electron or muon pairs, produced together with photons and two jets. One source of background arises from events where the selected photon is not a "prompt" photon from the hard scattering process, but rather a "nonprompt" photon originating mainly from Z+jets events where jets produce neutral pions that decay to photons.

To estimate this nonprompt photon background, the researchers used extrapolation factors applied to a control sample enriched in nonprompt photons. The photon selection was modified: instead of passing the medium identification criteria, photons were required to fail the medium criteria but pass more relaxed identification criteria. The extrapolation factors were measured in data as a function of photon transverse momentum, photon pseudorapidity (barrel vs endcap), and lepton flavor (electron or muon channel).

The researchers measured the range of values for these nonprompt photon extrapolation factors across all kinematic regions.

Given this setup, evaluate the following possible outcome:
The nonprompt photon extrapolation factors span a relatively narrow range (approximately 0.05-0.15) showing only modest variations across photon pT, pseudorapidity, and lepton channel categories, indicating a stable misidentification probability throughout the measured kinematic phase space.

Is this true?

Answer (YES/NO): NO